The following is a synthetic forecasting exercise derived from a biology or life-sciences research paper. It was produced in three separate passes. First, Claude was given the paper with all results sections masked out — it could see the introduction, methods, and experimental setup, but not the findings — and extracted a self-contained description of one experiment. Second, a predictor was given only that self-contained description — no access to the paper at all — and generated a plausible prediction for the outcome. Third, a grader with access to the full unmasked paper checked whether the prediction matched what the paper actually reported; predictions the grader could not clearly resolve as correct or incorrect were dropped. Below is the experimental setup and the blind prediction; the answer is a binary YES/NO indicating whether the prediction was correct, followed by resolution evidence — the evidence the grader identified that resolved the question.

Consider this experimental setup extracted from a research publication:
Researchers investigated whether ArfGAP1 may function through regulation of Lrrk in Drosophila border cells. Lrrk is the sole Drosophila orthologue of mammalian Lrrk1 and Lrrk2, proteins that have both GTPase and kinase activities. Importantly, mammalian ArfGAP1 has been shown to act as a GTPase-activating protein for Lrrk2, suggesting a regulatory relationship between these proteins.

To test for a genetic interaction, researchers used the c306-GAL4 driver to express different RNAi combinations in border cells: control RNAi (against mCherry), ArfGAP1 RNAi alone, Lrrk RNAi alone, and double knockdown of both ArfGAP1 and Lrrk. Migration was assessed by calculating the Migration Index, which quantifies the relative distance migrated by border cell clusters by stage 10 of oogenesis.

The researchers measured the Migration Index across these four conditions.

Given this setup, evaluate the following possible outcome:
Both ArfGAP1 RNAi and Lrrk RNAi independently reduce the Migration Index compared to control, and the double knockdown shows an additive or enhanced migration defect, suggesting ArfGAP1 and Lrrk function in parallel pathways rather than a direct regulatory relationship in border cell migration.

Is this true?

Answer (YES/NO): NO